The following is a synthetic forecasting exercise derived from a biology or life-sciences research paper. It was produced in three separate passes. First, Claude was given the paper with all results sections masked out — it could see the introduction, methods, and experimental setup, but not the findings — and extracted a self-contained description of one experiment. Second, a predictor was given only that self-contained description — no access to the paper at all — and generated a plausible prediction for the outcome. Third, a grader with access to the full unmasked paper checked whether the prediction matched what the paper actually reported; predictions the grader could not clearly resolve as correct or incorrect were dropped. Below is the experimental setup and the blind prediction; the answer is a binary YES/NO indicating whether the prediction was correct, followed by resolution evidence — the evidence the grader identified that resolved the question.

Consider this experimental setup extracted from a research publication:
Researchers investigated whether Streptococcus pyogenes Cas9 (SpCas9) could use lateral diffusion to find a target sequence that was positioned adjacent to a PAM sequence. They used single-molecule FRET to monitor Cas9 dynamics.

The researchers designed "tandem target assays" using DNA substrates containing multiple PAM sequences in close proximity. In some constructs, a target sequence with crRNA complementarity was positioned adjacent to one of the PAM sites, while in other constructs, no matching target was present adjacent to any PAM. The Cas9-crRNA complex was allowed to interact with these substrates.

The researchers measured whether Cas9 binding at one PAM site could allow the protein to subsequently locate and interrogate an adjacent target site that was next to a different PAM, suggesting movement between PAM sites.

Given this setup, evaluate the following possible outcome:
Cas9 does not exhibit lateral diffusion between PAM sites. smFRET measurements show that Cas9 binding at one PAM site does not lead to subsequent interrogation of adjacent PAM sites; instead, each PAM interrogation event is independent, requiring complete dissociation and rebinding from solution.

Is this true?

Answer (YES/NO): NO